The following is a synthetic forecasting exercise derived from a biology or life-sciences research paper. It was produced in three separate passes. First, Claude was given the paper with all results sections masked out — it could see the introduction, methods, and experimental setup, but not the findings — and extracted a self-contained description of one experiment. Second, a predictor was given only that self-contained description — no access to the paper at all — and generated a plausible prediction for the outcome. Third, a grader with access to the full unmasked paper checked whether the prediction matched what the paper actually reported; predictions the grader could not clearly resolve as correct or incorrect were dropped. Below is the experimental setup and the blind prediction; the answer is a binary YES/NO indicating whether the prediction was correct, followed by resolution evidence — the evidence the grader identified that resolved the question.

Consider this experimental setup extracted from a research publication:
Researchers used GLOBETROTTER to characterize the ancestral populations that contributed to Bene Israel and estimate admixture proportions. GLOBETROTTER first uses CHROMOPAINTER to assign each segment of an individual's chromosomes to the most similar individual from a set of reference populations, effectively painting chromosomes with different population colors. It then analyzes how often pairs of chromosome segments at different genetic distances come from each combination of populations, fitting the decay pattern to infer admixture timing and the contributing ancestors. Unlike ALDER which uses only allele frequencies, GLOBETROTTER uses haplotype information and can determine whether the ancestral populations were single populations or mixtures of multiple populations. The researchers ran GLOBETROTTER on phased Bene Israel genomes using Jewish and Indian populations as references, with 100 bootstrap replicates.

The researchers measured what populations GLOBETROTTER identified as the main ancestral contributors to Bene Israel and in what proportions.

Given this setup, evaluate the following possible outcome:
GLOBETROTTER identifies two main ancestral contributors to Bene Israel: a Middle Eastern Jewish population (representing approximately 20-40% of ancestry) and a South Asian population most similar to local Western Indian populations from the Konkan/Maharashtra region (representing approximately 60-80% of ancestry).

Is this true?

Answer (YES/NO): NO